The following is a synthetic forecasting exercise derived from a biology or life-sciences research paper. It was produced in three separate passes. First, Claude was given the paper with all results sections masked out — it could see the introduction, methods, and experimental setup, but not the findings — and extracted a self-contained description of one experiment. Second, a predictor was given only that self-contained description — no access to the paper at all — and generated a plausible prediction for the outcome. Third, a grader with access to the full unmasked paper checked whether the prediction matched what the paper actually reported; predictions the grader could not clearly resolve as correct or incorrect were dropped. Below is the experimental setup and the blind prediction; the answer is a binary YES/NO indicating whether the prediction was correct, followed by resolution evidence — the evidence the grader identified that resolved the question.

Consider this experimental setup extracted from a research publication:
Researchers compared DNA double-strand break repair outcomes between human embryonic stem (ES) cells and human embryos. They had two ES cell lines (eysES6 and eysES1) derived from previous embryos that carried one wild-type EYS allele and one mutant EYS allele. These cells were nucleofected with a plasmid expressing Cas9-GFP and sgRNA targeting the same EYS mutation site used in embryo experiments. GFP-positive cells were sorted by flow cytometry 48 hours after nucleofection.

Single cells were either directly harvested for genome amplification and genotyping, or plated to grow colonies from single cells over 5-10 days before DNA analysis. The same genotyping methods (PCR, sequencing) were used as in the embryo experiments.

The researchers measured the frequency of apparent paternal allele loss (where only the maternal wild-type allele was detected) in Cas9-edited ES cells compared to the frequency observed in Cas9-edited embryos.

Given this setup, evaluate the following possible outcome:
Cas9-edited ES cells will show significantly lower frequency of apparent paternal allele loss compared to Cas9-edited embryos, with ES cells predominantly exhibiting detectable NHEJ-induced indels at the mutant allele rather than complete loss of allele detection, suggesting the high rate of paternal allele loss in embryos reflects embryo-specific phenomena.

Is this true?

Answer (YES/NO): YES